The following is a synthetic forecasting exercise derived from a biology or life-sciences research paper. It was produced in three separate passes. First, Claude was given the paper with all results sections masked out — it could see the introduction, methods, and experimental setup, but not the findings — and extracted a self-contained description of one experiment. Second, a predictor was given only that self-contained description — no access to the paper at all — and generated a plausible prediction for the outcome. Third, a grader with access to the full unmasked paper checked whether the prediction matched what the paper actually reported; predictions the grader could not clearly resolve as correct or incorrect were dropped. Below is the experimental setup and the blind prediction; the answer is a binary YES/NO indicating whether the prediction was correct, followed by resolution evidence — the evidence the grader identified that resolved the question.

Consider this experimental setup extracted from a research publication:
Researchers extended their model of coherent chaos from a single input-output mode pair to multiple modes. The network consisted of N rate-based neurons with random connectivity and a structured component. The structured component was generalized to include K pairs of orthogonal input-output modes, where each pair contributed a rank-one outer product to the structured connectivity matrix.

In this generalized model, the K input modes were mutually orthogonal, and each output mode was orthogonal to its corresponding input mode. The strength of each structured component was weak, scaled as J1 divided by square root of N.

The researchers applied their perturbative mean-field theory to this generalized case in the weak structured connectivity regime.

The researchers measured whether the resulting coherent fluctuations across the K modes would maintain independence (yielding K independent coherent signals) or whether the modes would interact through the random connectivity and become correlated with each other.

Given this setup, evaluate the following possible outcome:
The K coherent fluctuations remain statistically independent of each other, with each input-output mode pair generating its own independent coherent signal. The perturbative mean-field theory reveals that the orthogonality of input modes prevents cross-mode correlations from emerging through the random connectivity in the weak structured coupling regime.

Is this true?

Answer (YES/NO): YES